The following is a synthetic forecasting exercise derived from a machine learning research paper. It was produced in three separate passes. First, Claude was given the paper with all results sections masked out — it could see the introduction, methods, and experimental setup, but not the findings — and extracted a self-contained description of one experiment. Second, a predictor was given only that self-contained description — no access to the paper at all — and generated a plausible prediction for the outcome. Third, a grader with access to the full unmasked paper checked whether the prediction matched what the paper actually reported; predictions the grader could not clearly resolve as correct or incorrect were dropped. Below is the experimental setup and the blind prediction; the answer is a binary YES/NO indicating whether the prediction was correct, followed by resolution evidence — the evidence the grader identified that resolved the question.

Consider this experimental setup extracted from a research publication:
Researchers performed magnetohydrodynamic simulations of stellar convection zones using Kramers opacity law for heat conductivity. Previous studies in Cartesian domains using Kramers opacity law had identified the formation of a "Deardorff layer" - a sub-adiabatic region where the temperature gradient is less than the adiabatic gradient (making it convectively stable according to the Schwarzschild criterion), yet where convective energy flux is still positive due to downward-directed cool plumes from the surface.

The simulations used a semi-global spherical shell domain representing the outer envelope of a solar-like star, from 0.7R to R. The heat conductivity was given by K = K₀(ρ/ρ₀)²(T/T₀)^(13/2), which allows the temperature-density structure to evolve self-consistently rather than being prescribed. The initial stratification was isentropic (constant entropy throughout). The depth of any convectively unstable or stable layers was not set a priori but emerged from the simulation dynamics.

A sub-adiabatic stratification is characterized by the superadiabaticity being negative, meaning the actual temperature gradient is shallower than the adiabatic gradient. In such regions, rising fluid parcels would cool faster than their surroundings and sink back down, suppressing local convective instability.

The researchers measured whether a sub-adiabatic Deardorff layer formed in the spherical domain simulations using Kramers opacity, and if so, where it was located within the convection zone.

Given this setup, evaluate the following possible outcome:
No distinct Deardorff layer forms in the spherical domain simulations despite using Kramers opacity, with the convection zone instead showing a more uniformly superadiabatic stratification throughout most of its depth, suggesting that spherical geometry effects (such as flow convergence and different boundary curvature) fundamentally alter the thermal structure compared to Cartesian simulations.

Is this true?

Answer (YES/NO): NO